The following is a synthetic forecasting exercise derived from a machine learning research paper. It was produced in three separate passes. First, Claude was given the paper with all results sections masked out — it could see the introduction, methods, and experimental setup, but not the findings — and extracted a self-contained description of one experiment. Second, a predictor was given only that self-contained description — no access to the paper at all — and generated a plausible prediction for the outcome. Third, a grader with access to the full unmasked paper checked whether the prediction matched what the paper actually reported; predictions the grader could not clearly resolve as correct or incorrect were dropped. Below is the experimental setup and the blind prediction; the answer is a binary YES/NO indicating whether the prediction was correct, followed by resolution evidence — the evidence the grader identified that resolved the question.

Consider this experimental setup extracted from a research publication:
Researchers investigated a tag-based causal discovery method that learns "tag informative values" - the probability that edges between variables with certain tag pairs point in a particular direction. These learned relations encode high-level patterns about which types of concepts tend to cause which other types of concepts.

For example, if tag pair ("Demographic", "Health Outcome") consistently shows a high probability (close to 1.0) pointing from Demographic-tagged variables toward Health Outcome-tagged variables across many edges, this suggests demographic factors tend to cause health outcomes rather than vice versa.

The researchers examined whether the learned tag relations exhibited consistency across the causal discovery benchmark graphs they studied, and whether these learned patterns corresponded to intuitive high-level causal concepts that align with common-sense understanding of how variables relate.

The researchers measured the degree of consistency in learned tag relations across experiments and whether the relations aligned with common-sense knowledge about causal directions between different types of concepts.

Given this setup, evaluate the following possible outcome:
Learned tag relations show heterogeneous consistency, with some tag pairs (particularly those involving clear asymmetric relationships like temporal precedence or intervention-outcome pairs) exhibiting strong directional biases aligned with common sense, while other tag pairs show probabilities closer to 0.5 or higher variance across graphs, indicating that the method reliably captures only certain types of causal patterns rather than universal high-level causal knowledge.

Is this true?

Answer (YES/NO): NO